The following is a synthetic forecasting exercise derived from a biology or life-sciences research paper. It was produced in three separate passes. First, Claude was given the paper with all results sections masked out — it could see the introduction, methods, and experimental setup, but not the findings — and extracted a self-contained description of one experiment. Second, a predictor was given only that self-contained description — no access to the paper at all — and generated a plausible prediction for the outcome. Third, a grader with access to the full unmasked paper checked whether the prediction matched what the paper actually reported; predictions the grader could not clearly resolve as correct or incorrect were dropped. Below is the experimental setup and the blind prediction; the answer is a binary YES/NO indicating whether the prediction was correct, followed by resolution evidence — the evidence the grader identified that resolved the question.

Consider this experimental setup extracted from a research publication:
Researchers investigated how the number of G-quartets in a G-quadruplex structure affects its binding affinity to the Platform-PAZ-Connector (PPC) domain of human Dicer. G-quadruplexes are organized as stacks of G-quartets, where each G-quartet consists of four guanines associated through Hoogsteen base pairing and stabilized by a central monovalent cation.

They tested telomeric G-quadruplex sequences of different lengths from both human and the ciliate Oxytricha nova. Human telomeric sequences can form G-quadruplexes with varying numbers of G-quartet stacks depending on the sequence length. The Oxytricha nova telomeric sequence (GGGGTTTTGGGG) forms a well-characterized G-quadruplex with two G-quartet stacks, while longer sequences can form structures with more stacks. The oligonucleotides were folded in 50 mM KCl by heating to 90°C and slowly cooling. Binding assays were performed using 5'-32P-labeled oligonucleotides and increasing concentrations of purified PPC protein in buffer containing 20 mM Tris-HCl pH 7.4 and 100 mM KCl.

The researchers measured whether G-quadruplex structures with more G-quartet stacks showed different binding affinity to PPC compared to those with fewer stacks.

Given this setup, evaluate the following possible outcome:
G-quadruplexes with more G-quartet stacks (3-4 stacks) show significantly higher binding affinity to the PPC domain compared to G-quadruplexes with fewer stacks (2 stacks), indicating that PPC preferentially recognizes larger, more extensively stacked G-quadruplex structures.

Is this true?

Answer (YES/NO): NO